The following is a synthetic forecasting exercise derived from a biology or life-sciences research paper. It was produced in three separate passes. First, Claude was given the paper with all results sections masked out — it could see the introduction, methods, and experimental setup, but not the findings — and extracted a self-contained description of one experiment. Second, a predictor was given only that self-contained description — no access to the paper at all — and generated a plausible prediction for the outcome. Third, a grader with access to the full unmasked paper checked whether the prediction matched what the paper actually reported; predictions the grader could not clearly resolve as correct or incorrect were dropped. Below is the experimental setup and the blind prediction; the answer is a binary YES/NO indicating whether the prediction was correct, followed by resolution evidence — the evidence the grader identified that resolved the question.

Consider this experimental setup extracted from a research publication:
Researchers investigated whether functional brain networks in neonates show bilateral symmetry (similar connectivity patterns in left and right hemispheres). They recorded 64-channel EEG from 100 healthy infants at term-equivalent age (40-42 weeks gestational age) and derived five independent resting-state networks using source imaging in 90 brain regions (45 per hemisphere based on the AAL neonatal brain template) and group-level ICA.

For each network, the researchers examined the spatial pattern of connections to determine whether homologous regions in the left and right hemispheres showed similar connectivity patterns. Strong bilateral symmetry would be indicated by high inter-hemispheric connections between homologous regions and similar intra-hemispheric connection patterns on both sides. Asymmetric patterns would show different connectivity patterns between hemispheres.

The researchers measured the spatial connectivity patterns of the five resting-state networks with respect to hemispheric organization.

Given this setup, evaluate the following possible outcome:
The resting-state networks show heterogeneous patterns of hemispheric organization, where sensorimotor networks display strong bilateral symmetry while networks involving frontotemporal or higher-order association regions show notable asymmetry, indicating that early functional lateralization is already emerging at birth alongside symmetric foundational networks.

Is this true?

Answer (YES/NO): NO